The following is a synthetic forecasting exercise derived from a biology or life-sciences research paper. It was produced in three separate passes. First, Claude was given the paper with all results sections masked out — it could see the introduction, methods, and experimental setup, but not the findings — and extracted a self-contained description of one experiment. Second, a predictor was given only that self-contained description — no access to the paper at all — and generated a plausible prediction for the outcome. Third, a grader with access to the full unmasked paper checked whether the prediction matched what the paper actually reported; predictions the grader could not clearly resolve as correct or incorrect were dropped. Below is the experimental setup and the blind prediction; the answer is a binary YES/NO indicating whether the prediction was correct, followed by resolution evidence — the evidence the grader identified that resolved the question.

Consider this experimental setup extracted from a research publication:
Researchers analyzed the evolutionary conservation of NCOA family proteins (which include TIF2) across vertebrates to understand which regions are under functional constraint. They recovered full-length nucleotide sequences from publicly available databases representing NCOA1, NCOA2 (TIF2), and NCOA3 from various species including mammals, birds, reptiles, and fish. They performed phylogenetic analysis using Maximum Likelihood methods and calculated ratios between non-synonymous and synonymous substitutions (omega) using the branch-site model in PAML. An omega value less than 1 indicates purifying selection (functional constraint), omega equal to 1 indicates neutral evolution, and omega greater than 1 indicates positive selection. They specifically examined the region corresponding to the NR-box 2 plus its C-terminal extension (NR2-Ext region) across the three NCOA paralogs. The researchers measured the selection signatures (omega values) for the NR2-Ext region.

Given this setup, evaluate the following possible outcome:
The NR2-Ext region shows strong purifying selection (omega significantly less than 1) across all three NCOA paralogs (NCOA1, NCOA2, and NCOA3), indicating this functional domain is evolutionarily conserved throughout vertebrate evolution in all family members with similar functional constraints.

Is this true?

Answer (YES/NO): NO